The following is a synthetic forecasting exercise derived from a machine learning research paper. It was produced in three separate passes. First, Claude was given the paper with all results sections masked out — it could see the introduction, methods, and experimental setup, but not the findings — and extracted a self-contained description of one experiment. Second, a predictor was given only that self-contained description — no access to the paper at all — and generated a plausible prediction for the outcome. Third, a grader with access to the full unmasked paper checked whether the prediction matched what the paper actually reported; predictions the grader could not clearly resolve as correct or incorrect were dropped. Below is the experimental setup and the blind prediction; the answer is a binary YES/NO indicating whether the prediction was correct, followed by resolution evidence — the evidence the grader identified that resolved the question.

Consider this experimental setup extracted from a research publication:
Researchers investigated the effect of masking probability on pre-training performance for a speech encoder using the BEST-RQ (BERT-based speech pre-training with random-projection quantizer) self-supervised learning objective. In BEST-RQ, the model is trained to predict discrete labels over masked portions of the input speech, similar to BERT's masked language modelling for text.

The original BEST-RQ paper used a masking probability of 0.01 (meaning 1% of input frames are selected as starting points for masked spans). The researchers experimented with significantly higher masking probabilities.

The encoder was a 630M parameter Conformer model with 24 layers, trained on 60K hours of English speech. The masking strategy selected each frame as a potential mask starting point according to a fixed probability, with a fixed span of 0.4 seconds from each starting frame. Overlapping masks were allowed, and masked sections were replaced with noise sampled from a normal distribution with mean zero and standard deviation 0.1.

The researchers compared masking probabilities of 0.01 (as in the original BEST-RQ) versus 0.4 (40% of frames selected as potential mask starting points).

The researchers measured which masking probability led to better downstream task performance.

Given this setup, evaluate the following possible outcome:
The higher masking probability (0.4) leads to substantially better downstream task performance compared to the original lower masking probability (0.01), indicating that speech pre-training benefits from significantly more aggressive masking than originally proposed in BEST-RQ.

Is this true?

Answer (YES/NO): YES